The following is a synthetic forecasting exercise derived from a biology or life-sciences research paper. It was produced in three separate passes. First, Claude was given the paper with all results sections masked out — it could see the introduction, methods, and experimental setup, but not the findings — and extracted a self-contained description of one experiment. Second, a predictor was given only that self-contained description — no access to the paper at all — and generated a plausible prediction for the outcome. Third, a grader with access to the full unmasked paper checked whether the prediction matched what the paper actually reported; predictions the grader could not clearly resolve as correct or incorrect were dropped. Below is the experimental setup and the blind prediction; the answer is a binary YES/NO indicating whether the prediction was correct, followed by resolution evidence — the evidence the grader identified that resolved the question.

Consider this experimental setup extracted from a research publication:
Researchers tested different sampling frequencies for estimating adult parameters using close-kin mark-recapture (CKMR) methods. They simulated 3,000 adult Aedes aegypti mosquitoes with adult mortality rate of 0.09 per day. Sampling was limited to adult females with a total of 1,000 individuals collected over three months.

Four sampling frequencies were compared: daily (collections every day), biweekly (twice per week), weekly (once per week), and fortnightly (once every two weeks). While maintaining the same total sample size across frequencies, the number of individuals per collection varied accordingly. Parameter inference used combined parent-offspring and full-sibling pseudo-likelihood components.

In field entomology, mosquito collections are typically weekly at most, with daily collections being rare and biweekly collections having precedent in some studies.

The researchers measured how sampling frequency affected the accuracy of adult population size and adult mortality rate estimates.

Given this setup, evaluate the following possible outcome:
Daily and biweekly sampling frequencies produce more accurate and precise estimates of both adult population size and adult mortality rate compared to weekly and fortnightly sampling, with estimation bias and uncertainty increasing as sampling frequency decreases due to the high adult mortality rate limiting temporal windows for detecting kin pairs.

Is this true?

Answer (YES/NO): NO